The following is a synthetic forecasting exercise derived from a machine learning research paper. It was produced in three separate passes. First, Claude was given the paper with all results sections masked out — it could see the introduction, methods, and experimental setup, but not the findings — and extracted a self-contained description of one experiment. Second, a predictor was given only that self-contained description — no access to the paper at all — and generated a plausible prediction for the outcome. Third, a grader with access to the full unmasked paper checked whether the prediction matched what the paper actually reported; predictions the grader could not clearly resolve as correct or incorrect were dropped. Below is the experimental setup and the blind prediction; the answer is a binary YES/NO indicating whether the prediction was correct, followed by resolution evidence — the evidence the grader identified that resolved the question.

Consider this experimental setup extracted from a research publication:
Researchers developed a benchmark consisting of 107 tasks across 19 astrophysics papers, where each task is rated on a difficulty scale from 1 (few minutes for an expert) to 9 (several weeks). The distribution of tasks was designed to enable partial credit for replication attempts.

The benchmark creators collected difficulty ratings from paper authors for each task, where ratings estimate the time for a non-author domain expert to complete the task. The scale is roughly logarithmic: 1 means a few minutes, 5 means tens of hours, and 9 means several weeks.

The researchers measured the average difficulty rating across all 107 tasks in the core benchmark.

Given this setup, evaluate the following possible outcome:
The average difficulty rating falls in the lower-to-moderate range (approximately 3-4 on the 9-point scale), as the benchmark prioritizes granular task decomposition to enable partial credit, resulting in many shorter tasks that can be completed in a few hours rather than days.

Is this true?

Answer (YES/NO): NO